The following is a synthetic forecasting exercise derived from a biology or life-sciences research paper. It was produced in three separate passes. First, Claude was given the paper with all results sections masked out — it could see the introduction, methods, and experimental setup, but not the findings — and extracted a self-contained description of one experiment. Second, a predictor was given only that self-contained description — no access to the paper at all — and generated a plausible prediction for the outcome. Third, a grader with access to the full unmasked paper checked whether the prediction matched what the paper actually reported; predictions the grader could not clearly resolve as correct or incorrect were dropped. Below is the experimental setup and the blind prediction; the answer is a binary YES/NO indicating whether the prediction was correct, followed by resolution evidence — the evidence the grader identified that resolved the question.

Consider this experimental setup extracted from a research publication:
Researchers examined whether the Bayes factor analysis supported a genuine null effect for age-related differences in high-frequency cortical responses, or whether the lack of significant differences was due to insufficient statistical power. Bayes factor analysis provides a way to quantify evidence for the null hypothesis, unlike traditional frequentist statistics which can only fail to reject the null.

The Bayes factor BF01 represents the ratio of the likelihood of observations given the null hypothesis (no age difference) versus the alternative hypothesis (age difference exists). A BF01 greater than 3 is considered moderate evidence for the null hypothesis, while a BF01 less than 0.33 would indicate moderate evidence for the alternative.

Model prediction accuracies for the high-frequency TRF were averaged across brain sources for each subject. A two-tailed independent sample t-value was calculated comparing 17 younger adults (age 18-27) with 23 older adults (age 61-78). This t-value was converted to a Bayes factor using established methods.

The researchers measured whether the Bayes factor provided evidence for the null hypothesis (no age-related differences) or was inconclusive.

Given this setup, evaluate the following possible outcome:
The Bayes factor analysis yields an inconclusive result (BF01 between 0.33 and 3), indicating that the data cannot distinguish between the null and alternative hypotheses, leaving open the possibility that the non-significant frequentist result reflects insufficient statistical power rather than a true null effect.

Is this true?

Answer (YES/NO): NO